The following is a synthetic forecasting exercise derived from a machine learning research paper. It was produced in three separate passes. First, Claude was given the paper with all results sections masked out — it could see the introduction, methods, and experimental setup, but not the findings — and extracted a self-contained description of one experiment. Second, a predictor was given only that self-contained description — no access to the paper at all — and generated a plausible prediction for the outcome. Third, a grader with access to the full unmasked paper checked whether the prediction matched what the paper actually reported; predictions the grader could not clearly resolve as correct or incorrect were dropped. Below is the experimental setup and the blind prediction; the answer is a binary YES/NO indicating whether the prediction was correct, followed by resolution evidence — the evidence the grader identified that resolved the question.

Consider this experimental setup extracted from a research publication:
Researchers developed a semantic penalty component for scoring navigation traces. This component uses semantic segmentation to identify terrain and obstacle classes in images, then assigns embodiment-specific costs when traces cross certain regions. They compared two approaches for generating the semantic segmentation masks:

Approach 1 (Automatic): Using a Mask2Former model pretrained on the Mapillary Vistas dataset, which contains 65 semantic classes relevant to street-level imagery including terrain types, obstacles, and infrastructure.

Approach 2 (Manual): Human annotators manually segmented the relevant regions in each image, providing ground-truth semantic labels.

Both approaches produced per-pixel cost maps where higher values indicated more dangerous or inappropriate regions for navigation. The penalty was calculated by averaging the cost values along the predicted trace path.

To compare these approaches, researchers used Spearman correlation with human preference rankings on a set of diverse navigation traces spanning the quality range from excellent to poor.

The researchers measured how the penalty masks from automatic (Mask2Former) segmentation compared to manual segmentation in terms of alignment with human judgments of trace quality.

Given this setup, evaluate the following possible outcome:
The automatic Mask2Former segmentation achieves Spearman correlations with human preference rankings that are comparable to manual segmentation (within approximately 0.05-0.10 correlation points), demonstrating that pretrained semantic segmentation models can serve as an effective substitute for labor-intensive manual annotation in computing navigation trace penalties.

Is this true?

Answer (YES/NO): YES